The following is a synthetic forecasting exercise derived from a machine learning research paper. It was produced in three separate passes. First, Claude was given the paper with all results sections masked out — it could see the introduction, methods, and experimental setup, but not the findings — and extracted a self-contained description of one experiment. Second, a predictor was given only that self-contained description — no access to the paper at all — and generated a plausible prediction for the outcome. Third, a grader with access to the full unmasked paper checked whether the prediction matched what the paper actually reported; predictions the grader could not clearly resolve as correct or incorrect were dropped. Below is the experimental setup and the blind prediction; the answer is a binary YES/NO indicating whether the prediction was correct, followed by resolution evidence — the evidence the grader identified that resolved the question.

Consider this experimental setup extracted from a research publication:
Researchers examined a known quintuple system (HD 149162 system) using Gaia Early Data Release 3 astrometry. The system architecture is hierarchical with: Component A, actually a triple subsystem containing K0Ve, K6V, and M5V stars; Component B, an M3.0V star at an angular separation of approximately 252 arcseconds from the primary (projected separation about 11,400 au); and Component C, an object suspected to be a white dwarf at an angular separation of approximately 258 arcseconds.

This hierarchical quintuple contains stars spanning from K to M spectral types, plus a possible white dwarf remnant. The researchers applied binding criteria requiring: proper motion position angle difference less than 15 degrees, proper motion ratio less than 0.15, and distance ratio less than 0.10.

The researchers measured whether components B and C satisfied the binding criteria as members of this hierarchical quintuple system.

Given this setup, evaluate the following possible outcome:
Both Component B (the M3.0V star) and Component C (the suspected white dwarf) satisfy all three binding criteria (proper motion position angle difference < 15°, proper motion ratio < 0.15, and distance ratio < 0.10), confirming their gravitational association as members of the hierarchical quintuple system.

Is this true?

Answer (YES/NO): YES